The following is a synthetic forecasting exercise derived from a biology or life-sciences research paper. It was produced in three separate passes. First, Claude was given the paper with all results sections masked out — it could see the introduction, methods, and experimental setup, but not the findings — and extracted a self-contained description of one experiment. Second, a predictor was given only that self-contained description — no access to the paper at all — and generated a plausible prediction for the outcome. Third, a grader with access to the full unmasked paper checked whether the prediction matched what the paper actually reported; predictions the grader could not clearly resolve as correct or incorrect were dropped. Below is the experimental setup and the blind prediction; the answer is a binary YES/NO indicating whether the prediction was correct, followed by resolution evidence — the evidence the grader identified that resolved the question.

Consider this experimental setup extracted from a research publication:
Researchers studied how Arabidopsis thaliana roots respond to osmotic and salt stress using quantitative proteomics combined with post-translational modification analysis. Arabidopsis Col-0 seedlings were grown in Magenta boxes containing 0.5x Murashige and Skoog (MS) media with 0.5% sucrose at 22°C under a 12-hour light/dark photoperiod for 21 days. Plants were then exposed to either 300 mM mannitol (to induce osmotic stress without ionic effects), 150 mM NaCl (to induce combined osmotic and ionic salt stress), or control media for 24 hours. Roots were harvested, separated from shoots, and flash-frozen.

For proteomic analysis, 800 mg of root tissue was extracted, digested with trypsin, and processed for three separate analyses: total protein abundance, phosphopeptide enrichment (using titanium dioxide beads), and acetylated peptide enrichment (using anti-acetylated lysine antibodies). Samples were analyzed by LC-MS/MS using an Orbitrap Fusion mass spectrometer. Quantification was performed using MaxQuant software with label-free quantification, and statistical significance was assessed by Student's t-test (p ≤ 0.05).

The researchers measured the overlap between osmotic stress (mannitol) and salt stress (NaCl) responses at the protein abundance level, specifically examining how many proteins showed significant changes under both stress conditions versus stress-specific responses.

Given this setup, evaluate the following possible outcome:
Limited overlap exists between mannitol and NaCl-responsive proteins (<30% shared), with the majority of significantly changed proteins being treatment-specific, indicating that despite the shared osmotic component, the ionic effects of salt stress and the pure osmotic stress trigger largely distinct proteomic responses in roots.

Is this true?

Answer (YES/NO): YES